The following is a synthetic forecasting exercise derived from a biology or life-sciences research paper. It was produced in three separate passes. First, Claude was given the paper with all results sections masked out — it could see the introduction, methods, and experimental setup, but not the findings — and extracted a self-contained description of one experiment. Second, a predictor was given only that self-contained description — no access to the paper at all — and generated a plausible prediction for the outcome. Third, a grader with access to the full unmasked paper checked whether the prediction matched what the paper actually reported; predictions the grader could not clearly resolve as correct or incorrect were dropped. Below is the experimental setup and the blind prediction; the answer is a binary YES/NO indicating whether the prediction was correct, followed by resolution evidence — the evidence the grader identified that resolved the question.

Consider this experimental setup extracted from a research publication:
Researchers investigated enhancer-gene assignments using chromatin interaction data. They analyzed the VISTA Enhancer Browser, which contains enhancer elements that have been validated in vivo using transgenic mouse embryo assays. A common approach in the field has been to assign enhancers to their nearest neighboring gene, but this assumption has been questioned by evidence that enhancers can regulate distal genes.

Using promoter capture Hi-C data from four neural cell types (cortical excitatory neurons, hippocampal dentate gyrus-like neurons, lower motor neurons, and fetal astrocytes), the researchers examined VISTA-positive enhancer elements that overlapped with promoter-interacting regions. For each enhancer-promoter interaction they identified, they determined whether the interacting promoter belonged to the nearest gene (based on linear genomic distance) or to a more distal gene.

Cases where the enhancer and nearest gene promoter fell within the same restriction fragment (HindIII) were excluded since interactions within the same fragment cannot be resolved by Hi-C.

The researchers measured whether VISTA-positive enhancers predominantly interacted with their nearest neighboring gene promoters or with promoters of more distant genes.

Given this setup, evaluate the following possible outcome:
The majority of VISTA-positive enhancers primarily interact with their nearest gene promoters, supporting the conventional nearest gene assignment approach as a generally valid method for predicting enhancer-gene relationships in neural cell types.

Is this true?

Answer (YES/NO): NO